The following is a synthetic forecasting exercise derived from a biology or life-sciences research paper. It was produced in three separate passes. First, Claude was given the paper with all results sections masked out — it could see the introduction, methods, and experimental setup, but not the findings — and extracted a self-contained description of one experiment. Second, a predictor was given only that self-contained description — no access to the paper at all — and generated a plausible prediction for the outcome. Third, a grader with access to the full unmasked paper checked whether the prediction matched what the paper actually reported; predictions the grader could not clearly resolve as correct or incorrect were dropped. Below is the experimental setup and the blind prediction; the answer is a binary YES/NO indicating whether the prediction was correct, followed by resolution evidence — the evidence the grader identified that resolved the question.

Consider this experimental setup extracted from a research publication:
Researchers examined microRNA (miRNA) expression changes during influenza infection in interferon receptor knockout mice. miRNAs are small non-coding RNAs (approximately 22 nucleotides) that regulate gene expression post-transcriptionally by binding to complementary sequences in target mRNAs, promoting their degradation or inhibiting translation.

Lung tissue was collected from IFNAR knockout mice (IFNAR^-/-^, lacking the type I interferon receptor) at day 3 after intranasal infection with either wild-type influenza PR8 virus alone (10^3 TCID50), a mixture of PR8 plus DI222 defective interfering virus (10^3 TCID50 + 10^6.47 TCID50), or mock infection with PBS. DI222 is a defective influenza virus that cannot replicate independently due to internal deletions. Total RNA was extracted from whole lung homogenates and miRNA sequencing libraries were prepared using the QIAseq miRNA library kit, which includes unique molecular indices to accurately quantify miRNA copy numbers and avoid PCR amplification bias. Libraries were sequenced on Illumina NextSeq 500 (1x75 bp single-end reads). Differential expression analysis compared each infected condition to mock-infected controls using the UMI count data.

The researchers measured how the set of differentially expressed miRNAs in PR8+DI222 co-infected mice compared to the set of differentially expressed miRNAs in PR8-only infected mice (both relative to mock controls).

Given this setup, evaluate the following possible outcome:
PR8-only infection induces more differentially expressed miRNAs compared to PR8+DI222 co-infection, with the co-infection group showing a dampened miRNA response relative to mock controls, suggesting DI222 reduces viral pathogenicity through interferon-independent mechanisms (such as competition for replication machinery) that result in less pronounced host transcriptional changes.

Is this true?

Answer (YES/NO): YES